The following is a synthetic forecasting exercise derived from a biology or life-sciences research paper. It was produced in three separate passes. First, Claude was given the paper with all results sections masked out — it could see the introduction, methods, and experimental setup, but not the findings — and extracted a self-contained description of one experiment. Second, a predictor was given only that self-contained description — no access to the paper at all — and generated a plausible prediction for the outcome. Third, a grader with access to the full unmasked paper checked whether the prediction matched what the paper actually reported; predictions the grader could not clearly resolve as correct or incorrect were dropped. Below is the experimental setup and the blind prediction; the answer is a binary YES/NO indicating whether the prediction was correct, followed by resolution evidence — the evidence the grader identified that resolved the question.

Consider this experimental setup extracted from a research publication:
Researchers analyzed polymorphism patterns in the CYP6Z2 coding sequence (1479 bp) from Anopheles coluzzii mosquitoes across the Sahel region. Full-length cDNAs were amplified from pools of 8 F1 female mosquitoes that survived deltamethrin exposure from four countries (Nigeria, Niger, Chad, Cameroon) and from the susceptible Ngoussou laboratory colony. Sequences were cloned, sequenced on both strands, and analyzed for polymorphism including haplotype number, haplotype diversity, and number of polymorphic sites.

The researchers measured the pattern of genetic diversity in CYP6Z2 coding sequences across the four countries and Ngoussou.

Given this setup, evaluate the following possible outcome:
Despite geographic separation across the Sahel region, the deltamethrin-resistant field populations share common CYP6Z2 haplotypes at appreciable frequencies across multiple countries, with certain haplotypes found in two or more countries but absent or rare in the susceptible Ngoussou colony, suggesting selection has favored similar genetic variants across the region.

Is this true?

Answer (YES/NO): NO